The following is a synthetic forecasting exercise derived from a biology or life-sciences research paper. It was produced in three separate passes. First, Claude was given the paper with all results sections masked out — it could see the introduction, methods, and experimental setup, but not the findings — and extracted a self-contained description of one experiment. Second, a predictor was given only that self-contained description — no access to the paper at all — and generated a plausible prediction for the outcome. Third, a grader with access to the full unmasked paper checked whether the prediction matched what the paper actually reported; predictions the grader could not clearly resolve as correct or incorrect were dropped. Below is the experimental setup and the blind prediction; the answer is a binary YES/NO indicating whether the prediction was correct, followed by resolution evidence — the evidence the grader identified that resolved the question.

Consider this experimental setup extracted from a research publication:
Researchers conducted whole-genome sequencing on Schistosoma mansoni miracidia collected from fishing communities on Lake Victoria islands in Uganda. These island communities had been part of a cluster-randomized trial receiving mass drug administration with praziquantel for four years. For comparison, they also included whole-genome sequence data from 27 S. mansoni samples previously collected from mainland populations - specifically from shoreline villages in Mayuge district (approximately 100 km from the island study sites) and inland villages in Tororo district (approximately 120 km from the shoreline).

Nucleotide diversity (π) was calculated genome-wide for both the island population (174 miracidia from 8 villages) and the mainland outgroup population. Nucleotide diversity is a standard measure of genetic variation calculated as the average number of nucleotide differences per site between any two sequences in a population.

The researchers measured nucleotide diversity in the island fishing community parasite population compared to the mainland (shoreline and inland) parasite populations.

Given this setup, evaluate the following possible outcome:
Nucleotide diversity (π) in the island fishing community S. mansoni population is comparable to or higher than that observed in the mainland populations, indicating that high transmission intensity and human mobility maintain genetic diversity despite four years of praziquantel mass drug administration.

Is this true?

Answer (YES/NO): YES